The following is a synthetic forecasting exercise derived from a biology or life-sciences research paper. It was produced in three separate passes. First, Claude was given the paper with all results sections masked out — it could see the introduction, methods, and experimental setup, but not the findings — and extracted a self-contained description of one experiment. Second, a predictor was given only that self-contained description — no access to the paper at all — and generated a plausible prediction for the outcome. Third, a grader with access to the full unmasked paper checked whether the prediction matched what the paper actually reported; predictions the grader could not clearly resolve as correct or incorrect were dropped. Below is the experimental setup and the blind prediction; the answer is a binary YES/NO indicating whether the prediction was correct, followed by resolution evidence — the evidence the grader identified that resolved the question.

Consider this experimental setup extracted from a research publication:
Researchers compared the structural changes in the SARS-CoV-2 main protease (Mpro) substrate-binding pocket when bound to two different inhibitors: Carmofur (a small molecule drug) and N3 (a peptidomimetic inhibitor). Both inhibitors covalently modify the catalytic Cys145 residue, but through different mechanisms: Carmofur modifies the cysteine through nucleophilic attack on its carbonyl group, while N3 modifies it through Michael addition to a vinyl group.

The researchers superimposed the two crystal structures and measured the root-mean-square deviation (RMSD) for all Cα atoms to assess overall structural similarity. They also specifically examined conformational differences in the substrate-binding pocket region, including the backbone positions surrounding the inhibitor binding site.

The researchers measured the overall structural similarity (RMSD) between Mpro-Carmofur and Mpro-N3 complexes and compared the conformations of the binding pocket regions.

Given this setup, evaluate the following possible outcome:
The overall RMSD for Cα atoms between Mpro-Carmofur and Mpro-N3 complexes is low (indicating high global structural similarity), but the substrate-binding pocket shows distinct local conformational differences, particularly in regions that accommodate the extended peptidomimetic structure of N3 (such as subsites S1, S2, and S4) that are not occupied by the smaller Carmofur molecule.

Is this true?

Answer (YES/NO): YES